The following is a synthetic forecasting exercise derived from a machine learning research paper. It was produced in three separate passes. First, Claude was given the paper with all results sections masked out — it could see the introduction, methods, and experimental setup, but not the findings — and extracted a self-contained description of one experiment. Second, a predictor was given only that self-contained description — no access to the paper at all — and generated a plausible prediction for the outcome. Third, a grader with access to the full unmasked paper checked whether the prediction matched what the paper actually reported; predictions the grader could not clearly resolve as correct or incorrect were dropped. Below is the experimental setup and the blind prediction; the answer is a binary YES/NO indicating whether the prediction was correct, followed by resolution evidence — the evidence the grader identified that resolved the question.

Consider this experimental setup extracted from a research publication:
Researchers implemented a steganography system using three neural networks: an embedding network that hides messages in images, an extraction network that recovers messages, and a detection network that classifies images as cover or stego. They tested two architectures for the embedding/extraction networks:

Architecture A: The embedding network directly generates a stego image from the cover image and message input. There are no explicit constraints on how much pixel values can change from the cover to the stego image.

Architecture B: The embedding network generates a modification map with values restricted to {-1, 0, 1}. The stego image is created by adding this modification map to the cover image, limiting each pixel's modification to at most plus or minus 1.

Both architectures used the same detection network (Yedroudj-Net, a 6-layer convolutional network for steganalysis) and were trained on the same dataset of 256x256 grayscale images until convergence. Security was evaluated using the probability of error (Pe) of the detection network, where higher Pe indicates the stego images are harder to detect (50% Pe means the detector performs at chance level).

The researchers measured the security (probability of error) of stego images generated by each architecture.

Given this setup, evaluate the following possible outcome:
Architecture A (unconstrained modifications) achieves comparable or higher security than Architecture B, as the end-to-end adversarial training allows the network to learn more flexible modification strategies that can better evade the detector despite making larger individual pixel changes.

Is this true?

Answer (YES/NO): NO